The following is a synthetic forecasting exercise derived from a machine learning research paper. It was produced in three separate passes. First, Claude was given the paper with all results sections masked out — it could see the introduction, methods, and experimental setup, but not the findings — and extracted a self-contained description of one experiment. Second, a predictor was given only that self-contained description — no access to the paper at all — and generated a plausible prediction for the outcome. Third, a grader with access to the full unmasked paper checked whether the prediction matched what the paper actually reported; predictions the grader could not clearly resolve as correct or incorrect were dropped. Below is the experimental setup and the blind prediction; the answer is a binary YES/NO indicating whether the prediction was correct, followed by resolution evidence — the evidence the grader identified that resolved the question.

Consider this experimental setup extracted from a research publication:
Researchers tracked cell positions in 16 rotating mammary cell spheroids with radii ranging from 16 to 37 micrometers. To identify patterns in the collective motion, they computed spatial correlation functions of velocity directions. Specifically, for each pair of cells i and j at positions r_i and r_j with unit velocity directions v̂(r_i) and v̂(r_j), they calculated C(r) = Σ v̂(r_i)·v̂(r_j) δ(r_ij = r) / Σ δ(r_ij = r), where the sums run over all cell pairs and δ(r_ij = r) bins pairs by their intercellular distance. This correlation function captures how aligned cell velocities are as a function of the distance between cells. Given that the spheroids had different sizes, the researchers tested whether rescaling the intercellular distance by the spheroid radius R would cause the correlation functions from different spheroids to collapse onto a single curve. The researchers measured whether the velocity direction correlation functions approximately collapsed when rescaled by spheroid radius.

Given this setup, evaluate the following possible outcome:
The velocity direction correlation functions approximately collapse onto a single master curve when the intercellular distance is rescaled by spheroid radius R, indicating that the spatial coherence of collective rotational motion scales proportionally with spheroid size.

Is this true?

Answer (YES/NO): YES